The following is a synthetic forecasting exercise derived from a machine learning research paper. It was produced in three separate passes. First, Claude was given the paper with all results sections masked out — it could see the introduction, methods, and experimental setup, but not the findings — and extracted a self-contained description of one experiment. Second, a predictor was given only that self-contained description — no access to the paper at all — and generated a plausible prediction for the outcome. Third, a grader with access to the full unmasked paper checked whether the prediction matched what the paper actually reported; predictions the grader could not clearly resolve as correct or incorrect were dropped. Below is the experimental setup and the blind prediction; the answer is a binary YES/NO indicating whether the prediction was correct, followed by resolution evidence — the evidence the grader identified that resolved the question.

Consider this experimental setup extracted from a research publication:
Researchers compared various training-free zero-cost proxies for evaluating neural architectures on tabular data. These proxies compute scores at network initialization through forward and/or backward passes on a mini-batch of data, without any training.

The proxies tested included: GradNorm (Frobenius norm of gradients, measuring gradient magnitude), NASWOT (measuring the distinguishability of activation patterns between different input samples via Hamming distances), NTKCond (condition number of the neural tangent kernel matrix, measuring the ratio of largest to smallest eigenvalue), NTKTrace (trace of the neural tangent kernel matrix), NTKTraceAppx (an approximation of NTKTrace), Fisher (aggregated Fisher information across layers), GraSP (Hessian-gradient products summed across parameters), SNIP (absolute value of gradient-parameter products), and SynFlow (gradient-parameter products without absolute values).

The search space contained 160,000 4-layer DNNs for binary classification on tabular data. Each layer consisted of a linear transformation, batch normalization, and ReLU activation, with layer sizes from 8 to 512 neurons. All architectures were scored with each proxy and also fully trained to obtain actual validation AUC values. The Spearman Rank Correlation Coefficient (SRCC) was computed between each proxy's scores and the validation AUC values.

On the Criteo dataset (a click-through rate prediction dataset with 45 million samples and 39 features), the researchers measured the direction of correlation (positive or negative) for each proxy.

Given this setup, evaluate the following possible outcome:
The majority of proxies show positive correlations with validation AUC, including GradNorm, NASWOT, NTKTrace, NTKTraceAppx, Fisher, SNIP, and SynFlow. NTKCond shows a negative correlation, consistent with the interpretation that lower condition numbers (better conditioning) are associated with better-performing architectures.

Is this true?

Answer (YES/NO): NO